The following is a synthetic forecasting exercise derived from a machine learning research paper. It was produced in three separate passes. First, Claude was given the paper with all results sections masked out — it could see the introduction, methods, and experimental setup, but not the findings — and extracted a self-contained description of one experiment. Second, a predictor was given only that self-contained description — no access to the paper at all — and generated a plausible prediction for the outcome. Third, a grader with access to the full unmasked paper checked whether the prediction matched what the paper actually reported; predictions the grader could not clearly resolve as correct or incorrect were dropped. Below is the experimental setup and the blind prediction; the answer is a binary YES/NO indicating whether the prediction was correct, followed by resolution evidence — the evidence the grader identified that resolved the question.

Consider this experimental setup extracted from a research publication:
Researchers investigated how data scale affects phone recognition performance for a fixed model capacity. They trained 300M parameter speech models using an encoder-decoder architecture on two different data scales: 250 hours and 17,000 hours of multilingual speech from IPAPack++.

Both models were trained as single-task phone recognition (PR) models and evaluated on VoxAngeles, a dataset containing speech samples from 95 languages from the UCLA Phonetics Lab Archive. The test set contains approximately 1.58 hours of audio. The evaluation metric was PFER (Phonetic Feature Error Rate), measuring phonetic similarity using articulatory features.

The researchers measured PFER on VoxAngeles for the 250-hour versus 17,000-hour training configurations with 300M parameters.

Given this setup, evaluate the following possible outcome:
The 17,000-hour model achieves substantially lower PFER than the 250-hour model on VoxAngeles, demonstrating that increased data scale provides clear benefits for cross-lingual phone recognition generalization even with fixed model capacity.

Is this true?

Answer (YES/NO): NO